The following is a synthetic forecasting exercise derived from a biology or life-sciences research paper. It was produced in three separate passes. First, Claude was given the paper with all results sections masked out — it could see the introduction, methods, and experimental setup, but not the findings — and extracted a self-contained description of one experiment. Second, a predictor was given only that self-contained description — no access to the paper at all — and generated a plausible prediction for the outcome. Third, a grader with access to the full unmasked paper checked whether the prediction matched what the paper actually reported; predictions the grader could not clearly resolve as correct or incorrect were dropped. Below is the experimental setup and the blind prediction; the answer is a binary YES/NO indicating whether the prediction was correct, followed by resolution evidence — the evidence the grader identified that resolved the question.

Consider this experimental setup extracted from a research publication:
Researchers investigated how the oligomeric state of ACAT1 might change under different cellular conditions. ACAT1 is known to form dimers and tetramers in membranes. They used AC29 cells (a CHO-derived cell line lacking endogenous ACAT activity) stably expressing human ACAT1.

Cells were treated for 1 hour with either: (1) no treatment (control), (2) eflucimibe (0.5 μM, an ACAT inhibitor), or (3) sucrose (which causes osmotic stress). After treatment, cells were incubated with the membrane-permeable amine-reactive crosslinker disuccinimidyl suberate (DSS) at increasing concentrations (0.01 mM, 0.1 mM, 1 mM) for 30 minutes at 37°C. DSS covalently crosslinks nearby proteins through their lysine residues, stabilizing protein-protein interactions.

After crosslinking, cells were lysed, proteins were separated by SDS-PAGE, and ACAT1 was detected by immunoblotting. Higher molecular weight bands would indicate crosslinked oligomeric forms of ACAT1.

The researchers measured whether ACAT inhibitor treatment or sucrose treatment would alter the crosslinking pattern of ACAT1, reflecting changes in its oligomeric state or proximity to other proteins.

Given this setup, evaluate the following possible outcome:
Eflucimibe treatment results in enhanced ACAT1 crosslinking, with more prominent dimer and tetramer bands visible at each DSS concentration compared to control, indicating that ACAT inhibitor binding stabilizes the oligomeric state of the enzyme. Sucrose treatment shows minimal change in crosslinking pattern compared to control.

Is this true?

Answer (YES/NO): NO